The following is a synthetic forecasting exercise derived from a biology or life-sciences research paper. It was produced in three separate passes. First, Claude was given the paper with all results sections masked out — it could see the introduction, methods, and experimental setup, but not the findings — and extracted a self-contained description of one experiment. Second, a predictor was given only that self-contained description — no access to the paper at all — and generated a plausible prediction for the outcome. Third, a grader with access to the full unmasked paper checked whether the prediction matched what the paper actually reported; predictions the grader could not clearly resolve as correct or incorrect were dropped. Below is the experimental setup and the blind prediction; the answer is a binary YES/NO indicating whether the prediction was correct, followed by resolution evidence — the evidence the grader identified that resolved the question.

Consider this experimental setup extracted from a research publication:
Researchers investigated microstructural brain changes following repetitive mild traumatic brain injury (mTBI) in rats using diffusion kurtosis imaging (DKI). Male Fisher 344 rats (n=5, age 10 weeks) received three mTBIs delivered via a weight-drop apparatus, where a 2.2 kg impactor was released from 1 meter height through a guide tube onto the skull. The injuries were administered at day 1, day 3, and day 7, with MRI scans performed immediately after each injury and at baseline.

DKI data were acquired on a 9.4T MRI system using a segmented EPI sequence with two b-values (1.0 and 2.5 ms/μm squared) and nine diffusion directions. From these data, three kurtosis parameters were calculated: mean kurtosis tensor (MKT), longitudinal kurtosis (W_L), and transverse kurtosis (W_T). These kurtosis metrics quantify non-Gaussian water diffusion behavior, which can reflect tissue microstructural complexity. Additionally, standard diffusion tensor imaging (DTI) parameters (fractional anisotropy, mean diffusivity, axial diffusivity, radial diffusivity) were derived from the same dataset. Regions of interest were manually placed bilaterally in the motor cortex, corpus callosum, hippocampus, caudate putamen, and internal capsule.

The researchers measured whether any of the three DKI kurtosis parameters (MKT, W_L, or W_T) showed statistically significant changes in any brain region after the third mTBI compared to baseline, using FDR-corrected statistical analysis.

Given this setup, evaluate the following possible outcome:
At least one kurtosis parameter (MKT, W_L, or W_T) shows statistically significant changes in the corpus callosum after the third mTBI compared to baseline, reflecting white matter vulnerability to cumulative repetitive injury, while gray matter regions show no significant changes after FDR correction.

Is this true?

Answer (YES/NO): NO